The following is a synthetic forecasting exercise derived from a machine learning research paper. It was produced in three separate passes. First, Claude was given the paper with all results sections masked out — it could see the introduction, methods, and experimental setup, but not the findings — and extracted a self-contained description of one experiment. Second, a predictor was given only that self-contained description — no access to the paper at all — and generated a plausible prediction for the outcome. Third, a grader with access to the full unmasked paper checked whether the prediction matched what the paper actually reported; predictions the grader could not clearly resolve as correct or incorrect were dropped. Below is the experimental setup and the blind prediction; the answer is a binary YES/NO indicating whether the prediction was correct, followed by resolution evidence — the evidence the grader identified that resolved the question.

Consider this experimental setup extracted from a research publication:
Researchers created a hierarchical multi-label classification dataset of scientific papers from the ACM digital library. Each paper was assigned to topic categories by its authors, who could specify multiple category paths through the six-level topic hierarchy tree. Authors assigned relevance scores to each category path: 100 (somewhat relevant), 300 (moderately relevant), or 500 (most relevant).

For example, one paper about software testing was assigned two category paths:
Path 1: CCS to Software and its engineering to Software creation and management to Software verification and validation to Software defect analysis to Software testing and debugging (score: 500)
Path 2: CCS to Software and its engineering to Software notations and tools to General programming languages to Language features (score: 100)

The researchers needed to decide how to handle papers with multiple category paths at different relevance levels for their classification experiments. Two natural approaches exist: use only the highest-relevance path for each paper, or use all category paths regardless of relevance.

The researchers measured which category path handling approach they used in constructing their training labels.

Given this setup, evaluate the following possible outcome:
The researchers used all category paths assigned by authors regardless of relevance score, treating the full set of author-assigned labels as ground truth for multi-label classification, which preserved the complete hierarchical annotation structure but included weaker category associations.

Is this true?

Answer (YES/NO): NO